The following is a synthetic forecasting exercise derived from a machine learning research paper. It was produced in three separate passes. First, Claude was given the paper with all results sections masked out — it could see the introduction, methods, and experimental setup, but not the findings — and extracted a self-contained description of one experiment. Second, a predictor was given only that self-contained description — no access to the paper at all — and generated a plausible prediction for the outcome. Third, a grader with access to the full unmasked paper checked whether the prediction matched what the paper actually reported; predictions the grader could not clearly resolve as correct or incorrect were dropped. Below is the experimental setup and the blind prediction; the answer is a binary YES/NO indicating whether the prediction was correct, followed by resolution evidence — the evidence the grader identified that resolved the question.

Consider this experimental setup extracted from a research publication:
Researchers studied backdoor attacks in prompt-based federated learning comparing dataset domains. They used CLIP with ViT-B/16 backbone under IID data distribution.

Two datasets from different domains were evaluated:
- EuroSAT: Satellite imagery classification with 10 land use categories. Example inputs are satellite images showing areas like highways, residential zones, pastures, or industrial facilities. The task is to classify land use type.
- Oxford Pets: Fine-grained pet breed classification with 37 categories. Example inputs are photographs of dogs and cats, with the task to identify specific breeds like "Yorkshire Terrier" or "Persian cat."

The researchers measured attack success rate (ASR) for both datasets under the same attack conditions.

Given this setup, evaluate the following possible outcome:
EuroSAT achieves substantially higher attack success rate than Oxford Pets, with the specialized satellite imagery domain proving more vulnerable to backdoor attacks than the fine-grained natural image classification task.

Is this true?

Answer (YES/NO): YES